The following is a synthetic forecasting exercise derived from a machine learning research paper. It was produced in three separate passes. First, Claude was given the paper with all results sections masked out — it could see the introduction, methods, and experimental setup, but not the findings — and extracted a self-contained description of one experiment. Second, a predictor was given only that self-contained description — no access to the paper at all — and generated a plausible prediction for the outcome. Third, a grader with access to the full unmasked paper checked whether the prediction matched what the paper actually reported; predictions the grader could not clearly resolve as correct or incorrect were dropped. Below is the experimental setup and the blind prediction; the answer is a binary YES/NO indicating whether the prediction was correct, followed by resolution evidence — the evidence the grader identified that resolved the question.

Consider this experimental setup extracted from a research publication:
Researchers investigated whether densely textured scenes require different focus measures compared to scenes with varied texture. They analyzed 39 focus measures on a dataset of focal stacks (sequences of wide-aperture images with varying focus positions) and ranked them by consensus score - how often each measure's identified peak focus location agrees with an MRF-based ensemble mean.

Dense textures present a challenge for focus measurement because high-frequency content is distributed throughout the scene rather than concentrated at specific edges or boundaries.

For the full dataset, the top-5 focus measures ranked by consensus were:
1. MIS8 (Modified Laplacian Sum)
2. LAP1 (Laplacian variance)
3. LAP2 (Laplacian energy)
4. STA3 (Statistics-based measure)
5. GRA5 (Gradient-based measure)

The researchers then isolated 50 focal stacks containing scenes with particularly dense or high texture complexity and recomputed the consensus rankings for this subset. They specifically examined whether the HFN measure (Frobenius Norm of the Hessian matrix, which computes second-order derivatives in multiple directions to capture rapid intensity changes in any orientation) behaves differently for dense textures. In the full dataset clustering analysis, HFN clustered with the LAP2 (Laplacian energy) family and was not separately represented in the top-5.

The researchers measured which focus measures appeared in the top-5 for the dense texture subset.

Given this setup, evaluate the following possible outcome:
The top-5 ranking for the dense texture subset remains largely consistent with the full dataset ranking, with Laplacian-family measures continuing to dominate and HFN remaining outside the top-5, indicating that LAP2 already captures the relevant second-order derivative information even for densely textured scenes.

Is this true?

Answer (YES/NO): NO